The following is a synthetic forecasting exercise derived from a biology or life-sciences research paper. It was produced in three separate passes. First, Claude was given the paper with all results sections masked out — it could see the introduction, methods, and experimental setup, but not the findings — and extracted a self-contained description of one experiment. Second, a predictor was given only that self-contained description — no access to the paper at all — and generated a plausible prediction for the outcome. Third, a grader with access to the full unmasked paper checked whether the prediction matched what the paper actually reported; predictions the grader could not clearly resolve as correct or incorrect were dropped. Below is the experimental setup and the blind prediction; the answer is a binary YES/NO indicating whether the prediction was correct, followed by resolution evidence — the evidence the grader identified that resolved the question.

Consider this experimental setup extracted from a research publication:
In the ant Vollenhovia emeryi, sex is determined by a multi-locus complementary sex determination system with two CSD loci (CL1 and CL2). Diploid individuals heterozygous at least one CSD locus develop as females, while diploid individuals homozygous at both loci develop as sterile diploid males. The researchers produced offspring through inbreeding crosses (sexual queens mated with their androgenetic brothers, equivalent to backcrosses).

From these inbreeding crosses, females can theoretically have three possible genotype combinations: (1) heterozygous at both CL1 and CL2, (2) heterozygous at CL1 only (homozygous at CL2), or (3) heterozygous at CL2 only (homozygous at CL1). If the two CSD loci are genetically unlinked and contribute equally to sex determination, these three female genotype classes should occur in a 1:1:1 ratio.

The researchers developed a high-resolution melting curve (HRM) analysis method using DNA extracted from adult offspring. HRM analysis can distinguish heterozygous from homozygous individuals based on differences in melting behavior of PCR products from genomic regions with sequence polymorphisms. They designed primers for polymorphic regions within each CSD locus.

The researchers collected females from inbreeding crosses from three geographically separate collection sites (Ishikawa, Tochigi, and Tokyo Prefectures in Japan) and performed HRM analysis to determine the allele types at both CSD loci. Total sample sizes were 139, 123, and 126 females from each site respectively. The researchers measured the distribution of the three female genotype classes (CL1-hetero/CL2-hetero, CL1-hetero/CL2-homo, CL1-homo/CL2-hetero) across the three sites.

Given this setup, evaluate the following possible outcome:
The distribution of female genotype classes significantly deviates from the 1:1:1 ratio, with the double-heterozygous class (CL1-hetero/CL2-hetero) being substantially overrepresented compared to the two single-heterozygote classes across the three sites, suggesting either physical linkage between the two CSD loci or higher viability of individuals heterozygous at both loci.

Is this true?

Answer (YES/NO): NO